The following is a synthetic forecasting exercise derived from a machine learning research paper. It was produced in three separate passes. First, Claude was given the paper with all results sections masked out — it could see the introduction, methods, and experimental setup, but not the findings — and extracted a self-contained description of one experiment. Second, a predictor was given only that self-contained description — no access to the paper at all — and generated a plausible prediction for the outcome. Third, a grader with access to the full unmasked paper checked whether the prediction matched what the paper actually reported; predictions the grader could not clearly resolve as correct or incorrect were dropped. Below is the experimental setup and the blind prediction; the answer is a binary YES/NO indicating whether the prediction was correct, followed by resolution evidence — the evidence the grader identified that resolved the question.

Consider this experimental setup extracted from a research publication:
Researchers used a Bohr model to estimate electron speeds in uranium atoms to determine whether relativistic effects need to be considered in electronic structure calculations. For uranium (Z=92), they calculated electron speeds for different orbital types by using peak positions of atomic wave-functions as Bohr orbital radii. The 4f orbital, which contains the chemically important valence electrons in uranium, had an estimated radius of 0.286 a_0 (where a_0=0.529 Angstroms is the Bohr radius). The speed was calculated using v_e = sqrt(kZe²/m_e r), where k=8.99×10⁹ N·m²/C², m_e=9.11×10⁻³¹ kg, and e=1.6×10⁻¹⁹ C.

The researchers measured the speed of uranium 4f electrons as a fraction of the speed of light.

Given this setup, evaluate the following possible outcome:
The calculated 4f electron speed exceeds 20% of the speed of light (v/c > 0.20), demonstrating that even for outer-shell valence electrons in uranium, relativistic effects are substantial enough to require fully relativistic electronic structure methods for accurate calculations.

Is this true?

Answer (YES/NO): NO